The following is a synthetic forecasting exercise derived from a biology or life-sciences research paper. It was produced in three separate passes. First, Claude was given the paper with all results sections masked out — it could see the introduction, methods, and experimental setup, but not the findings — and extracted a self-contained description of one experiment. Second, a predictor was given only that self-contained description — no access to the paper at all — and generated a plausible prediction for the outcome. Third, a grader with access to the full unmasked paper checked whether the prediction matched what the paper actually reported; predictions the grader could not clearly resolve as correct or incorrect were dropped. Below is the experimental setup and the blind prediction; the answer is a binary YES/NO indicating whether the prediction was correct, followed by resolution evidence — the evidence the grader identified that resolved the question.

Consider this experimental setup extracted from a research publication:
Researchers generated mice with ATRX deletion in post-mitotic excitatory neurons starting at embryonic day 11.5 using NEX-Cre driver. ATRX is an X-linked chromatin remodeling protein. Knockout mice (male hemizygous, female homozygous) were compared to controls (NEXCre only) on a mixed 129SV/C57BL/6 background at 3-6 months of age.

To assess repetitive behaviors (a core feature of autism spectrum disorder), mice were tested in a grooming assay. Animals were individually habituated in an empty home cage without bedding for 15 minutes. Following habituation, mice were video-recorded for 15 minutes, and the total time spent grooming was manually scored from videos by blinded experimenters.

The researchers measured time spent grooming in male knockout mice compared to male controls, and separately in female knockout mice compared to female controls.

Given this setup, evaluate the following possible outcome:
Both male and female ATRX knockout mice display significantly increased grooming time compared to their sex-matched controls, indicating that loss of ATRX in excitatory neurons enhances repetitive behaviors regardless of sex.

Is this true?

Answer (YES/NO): YES